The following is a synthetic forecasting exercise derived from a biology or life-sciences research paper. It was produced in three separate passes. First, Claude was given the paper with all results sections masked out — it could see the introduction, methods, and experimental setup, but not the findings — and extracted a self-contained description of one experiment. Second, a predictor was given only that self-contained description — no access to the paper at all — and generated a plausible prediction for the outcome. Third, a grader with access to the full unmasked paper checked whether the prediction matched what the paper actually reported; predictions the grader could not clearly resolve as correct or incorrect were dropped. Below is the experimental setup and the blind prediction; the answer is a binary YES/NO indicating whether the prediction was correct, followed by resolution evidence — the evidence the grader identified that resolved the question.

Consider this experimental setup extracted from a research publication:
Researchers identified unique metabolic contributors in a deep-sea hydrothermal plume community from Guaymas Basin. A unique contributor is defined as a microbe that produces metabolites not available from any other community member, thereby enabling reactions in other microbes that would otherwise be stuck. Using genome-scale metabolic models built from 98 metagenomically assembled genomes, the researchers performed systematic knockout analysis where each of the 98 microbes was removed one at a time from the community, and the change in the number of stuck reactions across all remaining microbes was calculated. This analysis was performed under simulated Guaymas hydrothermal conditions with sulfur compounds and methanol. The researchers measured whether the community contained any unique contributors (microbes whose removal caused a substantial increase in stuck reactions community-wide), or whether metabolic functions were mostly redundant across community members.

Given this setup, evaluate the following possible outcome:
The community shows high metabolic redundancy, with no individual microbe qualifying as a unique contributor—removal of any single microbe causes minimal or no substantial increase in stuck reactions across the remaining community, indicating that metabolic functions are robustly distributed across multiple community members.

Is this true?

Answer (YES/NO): NO